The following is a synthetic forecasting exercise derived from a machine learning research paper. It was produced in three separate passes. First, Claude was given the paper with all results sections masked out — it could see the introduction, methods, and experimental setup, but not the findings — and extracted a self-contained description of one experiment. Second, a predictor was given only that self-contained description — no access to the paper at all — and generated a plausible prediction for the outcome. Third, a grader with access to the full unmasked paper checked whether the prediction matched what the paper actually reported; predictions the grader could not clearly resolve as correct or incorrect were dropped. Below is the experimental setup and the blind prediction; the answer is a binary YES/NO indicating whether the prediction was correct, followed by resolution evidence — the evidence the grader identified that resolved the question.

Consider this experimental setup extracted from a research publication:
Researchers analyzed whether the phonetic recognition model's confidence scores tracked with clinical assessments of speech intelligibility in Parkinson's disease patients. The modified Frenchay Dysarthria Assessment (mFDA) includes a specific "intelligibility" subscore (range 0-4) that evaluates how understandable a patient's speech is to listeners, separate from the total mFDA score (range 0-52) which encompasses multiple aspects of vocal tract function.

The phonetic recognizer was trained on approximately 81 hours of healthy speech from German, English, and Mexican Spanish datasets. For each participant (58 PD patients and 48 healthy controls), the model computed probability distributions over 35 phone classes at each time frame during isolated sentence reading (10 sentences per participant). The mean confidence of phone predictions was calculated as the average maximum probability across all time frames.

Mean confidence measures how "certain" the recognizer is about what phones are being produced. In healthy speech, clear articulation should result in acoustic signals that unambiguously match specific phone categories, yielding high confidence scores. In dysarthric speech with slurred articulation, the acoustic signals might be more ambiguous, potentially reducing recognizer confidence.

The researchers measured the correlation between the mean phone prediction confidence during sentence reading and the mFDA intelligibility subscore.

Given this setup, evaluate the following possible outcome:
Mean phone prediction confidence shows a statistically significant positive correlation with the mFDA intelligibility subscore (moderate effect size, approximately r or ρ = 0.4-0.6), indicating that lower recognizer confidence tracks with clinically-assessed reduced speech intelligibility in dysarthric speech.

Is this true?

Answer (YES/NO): NO